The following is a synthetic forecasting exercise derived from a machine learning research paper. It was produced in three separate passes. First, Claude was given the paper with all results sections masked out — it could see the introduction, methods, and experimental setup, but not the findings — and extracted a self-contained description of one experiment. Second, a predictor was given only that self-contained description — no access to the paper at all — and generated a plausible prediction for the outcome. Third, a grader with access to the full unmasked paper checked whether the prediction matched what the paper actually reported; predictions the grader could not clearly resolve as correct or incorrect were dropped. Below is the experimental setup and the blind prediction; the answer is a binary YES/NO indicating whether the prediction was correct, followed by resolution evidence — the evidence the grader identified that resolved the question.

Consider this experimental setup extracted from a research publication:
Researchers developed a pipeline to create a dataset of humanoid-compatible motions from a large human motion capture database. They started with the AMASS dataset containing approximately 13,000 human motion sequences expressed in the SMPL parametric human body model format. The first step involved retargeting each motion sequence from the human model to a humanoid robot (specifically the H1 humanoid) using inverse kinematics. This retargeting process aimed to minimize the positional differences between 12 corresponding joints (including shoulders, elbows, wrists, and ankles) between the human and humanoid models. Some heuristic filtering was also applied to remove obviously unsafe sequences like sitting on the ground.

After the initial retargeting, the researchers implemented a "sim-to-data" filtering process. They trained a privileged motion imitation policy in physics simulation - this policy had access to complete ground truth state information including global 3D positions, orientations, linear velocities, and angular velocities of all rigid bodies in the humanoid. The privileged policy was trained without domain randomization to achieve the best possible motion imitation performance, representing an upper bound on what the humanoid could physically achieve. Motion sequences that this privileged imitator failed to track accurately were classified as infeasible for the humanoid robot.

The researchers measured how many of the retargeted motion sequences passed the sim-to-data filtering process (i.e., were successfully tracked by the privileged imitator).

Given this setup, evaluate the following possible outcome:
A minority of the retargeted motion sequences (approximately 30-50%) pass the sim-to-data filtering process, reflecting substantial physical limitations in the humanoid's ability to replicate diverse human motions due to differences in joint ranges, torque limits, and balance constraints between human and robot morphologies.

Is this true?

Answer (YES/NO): NO